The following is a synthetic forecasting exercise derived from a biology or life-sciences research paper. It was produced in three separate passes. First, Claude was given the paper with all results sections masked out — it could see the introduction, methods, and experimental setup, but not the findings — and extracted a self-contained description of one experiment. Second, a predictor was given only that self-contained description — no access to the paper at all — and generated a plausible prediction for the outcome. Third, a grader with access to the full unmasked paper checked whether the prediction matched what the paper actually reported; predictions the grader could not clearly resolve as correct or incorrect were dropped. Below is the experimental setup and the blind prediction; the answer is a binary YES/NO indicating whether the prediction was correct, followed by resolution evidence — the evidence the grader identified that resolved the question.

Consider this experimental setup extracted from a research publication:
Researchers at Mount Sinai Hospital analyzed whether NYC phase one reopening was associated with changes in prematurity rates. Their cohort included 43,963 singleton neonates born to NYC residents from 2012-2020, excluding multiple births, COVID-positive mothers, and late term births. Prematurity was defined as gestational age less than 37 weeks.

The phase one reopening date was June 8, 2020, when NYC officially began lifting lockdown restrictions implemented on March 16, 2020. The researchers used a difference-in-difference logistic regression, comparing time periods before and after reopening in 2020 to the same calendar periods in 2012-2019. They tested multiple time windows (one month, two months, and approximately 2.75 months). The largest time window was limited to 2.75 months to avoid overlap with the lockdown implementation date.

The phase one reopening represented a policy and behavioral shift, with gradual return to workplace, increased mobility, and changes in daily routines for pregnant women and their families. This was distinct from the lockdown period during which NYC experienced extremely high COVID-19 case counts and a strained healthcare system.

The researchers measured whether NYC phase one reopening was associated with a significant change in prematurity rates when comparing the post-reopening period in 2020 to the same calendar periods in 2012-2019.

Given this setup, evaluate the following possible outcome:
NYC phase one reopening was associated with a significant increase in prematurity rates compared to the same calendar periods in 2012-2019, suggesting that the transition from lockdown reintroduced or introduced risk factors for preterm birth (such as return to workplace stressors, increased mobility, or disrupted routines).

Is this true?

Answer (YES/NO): NO